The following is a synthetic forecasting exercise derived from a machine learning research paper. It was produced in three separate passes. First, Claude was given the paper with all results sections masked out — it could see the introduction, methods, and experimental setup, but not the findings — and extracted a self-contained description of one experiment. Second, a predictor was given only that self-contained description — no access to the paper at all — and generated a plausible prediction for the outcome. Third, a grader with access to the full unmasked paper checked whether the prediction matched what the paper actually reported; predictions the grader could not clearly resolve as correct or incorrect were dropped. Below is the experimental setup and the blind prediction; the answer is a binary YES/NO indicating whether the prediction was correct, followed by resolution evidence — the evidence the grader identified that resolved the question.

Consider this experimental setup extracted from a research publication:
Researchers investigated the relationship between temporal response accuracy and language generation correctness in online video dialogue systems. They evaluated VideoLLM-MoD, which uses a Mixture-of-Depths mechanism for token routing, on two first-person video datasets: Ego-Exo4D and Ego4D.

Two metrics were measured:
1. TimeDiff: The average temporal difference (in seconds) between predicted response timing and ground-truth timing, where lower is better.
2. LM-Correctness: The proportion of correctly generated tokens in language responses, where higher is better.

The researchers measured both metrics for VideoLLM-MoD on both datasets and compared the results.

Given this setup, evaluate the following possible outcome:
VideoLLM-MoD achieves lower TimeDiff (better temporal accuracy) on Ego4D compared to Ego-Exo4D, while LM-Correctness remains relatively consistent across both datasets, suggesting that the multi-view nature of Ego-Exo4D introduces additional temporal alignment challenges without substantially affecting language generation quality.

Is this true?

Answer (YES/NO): NO